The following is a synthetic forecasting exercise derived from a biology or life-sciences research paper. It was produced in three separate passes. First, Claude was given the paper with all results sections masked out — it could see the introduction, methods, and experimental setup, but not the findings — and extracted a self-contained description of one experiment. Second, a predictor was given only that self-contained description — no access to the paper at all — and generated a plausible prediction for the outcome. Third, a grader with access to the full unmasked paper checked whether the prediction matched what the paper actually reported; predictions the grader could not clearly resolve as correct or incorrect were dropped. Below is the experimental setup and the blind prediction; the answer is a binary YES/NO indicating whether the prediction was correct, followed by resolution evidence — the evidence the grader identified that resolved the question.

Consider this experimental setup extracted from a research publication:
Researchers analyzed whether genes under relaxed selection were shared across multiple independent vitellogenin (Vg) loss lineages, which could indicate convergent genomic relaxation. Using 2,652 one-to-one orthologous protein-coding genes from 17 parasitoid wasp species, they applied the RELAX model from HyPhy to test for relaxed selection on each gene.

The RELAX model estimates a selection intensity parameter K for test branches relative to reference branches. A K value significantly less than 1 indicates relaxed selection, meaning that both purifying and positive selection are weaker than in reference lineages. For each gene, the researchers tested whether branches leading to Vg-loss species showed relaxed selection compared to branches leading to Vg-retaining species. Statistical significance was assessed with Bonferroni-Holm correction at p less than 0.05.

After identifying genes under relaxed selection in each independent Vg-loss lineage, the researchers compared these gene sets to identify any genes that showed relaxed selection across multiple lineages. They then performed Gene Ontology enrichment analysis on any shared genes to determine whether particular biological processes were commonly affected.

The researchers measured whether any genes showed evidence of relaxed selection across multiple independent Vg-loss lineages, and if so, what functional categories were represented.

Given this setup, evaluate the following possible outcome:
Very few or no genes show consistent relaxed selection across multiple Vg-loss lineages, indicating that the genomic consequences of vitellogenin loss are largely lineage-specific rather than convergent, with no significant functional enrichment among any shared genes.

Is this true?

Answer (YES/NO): NO